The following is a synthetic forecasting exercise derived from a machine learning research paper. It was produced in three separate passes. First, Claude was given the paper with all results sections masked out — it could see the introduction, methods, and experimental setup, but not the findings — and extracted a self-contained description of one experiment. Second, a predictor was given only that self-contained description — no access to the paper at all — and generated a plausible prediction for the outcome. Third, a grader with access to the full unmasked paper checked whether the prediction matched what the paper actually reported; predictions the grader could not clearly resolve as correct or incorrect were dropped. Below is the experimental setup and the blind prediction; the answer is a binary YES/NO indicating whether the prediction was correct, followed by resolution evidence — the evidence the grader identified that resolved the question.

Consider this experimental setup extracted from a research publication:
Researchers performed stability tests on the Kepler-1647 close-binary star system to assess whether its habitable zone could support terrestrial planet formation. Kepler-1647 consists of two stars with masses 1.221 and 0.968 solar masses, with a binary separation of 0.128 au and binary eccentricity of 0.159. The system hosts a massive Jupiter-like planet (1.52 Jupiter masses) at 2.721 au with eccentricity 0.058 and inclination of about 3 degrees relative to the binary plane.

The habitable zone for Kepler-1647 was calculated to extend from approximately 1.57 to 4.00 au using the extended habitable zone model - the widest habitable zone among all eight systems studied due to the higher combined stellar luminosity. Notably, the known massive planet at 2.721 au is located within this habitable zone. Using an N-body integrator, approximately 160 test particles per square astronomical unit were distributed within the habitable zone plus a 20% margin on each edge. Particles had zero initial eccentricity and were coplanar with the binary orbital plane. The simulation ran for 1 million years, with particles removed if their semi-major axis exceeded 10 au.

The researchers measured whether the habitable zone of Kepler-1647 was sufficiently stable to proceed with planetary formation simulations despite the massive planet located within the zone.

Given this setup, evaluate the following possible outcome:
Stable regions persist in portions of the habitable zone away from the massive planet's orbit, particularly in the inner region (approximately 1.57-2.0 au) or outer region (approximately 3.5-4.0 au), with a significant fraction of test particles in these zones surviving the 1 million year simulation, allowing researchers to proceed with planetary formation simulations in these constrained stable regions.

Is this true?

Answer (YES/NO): NO